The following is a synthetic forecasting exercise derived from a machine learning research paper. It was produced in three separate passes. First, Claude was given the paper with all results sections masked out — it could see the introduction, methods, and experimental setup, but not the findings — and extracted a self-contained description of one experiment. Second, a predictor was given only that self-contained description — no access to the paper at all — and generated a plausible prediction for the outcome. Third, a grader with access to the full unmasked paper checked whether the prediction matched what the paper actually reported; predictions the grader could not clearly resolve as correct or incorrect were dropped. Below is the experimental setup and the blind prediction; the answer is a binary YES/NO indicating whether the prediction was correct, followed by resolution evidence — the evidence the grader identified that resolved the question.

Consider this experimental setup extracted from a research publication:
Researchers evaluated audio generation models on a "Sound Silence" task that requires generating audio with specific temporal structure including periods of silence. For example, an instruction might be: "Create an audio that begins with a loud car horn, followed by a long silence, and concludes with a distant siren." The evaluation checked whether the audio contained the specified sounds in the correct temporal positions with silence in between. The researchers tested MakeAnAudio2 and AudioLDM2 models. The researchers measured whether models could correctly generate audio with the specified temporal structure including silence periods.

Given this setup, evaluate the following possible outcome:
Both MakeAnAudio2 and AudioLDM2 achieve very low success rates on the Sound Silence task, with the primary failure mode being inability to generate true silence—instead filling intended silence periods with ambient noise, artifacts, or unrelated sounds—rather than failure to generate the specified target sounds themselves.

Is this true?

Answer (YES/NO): NO